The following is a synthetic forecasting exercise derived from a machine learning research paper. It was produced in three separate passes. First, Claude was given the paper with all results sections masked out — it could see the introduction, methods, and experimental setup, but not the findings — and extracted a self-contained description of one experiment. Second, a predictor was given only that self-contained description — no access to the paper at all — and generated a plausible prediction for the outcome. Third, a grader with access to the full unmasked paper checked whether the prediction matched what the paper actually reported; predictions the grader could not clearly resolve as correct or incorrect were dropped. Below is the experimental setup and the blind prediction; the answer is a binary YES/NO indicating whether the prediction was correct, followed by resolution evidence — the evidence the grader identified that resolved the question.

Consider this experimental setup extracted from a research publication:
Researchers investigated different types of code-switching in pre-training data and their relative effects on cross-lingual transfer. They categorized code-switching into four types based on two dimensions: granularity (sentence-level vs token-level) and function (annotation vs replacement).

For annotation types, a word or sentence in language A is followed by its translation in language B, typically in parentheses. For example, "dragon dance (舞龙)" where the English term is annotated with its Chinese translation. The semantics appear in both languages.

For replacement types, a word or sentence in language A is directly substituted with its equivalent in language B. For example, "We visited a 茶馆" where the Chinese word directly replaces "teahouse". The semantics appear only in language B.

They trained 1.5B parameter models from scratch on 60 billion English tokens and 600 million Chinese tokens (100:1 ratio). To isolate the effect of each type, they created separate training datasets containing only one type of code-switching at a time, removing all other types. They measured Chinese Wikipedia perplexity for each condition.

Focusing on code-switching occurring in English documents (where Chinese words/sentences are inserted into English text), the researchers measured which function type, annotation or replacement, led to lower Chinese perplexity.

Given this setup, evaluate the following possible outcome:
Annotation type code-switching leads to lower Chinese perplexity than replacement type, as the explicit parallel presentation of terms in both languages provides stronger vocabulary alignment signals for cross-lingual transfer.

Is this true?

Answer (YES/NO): NO